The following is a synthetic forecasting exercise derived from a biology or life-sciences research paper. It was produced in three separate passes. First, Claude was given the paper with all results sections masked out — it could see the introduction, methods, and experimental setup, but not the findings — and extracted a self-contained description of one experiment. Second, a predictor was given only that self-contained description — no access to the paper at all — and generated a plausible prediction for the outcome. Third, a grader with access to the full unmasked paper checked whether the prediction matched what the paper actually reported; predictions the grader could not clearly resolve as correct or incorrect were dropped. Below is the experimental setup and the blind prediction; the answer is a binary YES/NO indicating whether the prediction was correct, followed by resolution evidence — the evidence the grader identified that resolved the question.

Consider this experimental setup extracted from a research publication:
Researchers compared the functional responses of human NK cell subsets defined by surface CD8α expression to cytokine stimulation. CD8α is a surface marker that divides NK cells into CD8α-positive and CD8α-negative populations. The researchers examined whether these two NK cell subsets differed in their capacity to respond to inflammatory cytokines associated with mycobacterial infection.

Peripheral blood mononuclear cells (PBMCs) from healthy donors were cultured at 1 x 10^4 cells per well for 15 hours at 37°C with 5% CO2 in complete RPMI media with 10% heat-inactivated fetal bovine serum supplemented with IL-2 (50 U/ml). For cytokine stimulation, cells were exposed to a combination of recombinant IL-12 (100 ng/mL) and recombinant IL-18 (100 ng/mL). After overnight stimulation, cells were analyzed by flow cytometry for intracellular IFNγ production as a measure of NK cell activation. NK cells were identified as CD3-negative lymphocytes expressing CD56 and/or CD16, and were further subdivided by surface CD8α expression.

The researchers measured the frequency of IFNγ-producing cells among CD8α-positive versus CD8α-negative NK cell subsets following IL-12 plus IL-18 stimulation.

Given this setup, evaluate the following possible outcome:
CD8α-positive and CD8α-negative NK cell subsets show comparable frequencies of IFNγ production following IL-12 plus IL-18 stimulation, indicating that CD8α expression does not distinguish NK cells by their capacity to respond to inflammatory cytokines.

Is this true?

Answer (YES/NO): NO